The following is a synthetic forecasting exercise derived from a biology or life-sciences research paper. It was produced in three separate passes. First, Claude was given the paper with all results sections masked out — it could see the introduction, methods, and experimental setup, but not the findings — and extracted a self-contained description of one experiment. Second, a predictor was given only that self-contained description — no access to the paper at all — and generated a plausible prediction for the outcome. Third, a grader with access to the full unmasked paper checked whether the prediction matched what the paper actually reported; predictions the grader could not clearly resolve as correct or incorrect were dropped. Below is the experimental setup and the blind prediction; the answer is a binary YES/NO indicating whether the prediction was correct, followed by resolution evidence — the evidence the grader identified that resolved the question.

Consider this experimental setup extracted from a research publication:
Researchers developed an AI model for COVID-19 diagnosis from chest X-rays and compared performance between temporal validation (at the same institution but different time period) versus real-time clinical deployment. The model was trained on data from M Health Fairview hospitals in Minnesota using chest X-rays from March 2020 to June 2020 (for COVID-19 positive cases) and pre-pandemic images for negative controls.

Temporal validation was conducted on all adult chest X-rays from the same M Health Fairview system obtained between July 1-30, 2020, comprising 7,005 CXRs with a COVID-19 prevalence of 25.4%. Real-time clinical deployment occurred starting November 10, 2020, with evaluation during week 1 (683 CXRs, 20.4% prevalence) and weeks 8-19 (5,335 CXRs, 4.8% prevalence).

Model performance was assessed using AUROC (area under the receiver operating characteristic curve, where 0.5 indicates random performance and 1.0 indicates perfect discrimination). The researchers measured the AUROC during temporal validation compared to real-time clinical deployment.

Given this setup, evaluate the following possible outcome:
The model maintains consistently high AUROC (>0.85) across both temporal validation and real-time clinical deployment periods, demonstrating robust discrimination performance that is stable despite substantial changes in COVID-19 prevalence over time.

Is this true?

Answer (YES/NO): NO